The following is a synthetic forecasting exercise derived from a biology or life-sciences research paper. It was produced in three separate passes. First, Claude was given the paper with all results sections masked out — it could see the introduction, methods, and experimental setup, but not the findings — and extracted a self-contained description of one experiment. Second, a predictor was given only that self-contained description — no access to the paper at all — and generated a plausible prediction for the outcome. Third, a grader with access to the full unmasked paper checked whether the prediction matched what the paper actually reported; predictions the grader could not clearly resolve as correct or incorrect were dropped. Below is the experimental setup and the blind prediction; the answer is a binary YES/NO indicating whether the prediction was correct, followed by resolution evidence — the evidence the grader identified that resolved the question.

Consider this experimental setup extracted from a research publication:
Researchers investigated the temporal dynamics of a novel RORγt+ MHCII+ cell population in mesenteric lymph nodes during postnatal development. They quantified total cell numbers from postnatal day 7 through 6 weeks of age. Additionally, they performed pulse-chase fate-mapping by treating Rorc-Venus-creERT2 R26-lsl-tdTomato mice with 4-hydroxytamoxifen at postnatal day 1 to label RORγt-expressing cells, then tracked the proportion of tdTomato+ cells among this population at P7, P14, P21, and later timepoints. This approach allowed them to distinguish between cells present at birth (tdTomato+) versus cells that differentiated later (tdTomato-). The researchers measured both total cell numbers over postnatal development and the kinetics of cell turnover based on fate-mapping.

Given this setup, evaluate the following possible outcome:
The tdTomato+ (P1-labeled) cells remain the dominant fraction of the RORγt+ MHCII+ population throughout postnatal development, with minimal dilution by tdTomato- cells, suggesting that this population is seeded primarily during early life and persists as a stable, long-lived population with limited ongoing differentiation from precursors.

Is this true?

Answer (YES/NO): NO